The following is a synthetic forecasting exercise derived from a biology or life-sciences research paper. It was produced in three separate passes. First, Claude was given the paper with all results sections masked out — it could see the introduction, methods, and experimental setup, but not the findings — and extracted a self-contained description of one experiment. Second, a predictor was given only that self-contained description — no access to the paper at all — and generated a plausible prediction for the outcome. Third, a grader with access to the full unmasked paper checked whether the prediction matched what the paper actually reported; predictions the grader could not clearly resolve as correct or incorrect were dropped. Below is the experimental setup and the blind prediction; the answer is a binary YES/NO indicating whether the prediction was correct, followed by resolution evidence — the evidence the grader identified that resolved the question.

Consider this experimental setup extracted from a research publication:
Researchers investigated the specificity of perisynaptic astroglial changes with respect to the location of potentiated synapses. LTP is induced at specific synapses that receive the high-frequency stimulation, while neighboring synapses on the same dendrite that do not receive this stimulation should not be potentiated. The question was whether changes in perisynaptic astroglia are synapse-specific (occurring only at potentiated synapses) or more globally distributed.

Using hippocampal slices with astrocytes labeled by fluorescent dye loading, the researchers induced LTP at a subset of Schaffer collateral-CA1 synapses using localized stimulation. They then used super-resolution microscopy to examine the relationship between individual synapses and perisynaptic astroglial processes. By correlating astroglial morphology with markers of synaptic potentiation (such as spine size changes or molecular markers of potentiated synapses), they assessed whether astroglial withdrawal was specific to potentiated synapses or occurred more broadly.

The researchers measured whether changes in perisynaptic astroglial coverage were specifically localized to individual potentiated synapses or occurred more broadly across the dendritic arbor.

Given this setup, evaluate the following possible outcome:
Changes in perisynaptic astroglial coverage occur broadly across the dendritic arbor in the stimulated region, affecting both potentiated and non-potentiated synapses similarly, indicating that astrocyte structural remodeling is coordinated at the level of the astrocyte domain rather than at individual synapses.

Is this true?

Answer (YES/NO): NO